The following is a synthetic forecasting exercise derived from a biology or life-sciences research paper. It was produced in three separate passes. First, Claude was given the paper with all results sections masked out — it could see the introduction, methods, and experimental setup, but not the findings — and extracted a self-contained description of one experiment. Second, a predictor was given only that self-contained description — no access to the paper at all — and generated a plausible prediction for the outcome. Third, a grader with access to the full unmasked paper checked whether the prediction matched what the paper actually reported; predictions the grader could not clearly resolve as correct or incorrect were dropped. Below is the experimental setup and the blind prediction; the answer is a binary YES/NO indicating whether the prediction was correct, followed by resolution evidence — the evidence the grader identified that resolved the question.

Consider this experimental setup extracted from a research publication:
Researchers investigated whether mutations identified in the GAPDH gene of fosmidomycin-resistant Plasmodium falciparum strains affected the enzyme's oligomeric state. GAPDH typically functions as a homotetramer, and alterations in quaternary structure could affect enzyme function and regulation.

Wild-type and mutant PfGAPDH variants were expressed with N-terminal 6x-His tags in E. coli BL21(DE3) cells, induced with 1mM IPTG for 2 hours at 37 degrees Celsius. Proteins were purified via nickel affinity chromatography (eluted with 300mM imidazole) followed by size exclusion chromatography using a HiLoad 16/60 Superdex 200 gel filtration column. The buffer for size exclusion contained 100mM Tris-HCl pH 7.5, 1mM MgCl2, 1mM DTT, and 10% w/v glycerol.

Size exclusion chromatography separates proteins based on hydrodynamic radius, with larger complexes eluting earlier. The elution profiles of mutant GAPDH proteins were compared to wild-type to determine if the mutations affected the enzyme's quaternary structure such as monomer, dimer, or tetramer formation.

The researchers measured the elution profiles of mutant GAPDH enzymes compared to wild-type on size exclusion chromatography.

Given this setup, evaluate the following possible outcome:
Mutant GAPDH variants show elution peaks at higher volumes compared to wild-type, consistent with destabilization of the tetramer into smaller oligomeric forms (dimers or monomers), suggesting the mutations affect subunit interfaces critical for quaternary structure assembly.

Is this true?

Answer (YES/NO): YES